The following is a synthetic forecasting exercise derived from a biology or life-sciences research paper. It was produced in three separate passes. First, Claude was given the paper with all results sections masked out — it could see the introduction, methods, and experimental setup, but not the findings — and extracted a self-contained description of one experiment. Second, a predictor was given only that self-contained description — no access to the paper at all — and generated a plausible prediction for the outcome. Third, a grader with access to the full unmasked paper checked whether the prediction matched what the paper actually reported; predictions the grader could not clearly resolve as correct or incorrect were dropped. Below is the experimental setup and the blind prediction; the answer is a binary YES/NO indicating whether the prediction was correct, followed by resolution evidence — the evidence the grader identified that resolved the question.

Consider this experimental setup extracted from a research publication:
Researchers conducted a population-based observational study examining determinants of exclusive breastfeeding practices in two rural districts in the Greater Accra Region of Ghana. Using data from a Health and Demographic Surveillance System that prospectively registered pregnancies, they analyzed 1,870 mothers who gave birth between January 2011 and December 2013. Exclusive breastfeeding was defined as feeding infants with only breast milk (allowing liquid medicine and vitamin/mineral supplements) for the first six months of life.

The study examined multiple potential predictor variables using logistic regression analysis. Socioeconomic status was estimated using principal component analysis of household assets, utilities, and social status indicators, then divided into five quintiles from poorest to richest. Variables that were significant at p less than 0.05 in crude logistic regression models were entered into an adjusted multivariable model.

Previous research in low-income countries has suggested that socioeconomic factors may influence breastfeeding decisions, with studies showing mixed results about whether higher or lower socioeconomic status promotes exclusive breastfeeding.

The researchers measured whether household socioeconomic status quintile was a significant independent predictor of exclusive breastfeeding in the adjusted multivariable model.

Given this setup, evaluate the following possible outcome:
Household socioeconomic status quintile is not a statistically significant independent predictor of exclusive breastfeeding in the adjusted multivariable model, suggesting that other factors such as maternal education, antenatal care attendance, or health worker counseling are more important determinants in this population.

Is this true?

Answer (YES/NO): NO